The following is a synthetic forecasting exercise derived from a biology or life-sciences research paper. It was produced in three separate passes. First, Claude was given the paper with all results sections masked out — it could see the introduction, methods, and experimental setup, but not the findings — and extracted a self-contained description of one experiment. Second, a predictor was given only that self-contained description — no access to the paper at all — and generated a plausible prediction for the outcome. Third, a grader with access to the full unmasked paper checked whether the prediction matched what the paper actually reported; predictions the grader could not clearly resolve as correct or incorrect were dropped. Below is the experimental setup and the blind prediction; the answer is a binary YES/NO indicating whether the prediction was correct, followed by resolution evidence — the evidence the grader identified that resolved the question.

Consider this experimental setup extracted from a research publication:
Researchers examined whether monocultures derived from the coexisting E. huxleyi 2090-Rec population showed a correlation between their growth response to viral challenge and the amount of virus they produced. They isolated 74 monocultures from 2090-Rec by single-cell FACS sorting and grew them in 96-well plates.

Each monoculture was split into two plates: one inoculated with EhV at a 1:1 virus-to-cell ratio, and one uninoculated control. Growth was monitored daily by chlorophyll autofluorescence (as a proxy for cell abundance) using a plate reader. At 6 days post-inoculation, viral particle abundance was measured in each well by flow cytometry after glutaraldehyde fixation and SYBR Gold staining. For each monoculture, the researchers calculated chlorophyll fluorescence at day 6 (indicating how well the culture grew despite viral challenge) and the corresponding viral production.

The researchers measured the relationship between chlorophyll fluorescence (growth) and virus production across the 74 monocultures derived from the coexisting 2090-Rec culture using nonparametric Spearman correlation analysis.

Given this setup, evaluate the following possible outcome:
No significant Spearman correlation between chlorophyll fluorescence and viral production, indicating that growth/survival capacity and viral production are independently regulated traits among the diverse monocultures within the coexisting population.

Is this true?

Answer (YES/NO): NO